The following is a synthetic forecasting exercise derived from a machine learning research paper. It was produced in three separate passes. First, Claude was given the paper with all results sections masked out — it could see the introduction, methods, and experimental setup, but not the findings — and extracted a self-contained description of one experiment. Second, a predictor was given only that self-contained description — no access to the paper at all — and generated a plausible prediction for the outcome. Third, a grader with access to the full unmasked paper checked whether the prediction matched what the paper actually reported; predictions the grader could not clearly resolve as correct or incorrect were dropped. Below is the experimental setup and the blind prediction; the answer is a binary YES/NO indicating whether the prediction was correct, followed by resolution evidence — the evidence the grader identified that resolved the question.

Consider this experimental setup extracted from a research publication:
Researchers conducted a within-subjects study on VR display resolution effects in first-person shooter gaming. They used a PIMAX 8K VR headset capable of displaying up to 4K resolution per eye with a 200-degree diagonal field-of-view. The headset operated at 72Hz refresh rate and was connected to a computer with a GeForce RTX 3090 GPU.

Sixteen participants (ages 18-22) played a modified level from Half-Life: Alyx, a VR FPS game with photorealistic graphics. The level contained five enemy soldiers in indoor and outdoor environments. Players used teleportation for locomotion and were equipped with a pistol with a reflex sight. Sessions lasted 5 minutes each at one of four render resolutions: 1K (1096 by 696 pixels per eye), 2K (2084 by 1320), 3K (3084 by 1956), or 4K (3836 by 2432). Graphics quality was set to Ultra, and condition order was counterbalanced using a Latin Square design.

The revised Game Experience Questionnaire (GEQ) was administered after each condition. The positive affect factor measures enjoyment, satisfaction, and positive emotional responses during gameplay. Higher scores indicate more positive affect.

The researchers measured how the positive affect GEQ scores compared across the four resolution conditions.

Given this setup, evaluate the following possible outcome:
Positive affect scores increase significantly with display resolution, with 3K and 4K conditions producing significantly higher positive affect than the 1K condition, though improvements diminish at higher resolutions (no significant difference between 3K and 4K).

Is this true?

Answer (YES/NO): YES